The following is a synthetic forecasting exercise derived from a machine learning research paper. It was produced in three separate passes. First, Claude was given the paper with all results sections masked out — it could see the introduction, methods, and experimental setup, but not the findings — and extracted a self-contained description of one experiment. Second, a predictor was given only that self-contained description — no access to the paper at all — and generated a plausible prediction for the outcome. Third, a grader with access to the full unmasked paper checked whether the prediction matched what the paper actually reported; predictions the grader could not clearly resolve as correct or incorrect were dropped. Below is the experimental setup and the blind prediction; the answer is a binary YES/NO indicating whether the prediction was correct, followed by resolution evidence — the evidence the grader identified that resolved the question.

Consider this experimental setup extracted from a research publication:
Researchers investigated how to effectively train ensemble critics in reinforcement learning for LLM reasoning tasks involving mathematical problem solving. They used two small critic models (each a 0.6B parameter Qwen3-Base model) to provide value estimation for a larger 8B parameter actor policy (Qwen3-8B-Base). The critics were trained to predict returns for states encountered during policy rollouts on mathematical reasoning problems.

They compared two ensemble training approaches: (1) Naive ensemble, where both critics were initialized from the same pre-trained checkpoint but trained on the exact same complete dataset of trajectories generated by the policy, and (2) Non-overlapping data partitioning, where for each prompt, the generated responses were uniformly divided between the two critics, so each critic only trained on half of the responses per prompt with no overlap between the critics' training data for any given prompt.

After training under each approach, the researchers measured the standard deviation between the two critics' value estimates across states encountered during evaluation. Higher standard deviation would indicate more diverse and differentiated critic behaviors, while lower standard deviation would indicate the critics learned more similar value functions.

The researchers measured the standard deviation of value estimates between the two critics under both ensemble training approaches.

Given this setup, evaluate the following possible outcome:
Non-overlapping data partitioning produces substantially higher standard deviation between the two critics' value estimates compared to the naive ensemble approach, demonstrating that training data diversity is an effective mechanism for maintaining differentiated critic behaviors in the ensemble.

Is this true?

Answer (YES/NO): YES